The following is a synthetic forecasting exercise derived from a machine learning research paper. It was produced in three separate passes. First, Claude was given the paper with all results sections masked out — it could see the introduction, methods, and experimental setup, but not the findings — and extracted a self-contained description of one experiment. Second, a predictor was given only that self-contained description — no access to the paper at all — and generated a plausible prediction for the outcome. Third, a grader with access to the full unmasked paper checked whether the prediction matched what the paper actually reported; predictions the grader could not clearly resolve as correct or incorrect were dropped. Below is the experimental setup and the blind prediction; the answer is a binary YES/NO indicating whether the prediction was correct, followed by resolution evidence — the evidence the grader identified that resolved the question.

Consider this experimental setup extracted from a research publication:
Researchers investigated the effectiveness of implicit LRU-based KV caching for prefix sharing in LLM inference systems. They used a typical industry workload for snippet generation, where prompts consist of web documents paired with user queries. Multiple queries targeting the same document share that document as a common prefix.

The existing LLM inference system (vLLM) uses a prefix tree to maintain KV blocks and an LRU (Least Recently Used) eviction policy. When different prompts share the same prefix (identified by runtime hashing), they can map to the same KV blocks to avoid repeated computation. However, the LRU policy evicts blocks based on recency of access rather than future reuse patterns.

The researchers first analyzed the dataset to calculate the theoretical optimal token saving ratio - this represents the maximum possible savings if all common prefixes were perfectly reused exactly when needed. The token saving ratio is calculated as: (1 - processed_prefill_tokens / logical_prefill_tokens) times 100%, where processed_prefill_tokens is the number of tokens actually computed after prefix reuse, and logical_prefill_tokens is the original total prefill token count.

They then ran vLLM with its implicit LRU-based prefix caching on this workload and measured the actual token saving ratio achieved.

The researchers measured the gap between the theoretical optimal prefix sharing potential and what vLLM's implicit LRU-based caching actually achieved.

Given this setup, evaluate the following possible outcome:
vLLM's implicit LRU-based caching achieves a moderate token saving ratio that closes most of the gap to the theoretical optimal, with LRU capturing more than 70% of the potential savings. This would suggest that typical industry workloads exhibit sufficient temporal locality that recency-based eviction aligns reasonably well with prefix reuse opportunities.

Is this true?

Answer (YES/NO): NO